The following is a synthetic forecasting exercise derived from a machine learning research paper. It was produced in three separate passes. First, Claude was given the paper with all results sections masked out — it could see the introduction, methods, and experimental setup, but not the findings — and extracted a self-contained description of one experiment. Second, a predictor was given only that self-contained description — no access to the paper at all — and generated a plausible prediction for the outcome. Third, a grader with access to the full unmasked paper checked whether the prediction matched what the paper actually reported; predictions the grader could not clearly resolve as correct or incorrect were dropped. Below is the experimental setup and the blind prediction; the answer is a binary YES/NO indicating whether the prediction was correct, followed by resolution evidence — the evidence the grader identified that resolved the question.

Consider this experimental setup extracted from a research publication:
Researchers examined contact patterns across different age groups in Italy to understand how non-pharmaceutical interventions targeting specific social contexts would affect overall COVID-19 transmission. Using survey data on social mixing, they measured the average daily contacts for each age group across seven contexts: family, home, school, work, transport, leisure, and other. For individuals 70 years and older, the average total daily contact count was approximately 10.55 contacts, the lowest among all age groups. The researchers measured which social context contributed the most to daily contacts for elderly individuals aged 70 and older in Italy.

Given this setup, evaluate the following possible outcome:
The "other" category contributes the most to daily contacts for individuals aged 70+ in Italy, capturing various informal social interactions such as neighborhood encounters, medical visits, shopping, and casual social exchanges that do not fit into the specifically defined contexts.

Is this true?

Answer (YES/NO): NO